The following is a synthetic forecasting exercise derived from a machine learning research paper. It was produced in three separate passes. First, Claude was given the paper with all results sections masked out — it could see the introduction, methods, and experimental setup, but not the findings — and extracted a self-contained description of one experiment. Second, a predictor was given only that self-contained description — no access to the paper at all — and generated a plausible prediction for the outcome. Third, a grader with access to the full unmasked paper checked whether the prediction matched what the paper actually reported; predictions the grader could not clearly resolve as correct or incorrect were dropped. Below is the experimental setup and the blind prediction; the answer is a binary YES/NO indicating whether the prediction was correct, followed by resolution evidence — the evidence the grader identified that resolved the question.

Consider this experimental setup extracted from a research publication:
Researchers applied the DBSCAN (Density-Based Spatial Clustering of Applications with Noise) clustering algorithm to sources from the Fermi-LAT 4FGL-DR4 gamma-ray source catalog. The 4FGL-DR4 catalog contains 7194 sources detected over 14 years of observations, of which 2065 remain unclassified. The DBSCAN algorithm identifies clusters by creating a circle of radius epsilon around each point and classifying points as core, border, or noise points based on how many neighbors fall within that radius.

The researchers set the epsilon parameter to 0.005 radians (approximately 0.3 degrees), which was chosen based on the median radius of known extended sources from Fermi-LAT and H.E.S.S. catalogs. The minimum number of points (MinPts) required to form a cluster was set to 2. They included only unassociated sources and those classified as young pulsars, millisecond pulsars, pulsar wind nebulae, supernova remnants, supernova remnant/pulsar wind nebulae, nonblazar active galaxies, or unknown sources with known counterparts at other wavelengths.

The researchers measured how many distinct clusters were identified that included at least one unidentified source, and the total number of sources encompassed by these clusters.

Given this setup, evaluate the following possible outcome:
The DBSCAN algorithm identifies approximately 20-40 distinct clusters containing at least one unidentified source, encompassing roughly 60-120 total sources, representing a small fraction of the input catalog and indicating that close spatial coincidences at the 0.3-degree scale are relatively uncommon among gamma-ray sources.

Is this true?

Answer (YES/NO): NO